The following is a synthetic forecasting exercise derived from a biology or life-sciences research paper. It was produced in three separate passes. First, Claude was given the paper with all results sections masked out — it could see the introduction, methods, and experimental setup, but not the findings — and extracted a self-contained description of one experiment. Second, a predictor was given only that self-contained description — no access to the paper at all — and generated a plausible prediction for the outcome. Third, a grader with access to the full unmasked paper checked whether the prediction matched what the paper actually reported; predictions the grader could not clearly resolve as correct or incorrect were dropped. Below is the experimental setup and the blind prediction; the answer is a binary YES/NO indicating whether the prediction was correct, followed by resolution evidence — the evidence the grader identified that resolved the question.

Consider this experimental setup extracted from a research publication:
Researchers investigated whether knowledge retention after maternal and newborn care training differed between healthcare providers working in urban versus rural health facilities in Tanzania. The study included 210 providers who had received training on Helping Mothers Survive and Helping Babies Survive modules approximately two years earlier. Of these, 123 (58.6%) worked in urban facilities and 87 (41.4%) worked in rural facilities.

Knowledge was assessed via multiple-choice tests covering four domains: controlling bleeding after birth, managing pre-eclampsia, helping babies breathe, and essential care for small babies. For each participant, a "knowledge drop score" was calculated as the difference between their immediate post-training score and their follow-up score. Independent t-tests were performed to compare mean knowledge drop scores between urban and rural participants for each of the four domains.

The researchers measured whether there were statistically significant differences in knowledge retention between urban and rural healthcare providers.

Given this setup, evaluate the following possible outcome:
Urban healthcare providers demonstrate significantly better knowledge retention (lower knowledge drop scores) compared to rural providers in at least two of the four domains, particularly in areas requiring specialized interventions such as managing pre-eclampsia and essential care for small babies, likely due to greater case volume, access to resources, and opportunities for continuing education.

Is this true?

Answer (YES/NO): NO